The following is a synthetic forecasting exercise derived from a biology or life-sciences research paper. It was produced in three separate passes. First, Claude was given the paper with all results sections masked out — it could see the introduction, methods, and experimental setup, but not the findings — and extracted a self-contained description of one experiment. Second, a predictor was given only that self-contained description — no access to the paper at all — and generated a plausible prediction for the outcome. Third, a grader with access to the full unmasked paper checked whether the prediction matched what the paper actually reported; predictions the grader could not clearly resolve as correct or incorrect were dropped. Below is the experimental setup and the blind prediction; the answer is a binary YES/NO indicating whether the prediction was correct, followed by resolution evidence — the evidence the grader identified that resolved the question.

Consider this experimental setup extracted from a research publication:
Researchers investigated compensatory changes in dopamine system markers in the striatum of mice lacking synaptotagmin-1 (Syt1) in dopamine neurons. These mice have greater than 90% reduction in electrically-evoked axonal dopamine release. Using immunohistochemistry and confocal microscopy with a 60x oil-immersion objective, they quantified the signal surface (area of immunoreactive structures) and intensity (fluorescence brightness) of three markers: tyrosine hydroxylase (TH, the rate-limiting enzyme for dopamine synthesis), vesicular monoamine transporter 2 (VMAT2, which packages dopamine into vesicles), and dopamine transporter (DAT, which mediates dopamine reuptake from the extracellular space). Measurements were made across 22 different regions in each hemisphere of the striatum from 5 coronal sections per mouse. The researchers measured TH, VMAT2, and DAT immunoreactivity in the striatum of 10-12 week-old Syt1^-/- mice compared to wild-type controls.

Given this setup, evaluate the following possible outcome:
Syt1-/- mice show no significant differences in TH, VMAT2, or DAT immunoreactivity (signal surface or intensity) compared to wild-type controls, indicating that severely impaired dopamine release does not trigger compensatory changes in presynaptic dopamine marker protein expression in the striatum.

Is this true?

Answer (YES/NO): NO